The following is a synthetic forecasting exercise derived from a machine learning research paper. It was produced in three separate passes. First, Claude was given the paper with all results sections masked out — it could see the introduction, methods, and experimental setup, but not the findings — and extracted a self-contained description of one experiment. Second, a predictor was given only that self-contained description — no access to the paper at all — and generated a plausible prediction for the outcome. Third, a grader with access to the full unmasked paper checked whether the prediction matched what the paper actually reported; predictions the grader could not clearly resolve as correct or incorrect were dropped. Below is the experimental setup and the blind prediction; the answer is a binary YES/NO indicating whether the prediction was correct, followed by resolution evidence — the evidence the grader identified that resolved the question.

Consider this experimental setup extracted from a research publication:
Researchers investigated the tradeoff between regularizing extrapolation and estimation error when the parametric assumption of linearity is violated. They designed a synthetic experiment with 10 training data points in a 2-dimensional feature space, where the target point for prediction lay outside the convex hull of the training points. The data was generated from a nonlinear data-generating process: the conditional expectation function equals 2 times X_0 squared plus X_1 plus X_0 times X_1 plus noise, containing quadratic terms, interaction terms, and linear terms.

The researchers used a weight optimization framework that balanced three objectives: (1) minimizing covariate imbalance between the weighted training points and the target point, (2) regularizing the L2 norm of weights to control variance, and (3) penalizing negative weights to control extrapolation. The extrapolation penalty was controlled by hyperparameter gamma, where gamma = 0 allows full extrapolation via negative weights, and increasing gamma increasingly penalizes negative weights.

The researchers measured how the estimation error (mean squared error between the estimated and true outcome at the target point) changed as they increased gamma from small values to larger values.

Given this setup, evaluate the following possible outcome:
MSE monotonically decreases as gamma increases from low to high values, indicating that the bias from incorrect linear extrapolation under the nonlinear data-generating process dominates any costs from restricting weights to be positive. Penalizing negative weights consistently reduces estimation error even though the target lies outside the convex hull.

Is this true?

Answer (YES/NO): NO